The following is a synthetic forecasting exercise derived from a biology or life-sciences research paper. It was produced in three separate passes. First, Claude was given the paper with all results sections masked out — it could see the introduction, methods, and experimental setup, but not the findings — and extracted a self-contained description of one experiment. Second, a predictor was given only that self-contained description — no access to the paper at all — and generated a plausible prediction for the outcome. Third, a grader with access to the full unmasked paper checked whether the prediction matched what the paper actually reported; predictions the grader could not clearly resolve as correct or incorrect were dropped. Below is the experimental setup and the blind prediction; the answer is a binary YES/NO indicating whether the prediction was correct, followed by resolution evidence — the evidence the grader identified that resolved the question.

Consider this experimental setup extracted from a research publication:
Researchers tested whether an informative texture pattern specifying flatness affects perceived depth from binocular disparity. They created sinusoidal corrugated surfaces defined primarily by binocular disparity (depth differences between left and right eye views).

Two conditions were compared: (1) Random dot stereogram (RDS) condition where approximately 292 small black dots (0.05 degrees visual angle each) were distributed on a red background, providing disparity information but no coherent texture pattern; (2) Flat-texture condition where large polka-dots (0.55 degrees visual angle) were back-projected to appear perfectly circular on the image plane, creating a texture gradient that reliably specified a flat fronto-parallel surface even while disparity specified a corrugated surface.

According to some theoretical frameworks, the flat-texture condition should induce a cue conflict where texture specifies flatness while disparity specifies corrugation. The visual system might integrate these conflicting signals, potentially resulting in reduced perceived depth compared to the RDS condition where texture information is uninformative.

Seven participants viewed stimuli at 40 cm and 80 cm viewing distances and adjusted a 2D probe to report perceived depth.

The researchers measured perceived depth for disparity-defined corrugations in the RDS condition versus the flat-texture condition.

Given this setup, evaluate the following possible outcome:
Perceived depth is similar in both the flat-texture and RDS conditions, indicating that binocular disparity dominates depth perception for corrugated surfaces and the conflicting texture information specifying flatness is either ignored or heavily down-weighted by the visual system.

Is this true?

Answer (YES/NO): YES